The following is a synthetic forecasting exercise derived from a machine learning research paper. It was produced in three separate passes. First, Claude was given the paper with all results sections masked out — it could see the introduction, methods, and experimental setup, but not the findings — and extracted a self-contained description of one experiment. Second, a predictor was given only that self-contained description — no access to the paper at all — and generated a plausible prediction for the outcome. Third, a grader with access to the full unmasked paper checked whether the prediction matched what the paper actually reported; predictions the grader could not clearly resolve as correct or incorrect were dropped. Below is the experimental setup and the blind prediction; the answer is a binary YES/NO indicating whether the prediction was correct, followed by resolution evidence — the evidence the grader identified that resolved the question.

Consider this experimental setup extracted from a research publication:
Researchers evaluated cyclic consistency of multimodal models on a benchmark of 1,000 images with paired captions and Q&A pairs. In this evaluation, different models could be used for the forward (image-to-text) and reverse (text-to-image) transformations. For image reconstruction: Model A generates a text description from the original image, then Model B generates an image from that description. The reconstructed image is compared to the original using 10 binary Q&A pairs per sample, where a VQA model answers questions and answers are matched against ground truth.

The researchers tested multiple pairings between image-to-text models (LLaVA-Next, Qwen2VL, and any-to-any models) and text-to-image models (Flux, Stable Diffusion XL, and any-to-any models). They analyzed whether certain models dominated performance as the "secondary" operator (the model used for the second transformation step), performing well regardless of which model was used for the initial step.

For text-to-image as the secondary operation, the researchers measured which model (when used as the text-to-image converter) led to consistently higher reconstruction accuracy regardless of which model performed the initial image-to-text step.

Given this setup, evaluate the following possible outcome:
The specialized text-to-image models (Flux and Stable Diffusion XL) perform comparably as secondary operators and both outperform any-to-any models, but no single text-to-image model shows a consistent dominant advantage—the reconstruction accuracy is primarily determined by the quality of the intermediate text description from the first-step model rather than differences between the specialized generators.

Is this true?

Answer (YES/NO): NO